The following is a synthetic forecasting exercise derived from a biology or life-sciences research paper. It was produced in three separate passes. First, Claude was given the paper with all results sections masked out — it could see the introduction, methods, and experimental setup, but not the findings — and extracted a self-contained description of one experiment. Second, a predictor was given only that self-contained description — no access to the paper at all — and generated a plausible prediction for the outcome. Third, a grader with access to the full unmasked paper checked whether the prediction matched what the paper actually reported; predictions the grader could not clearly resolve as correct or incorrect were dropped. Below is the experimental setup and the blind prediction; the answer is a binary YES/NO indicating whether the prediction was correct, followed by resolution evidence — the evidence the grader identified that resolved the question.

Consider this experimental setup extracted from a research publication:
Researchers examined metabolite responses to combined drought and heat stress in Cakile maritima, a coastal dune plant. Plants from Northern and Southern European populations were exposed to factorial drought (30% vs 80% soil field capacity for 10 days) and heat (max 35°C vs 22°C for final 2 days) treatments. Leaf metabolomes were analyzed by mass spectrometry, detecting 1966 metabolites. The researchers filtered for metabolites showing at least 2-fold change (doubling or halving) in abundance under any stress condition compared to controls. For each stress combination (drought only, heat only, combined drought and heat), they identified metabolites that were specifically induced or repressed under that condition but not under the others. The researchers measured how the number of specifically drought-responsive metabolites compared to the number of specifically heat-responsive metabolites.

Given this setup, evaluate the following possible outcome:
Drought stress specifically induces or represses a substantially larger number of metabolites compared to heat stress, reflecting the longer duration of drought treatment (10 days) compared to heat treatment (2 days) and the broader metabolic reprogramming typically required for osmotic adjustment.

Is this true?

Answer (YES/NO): NO